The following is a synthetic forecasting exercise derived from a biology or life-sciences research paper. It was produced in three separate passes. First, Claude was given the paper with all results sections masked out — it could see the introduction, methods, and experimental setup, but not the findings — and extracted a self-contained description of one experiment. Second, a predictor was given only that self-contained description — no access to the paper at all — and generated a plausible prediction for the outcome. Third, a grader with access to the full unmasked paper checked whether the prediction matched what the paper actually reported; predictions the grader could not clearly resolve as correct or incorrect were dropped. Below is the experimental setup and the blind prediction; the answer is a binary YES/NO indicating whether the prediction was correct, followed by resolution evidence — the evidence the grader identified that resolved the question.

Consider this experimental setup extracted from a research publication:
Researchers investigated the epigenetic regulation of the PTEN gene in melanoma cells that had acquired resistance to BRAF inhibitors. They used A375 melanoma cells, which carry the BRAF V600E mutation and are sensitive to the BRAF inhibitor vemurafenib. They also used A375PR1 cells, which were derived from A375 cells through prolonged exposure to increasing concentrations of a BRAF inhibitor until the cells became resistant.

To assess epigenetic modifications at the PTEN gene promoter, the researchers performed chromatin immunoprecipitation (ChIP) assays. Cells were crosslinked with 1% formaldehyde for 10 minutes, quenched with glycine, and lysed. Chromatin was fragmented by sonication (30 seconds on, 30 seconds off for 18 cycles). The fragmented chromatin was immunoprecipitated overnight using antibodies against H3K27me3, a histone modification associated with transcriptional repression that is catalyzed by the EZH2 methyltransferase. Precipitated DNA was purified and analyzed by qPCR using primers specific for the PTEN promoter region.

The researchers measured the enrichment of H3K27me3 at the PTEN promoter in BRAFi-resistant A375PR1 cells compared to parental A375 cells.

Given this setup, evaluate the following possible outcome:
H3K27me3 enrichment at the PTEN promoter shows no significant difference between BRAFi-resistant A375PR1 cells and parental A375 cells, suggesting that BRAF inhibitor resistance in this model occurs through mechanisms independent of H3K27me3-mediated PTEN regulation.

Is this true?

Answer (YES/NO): NO